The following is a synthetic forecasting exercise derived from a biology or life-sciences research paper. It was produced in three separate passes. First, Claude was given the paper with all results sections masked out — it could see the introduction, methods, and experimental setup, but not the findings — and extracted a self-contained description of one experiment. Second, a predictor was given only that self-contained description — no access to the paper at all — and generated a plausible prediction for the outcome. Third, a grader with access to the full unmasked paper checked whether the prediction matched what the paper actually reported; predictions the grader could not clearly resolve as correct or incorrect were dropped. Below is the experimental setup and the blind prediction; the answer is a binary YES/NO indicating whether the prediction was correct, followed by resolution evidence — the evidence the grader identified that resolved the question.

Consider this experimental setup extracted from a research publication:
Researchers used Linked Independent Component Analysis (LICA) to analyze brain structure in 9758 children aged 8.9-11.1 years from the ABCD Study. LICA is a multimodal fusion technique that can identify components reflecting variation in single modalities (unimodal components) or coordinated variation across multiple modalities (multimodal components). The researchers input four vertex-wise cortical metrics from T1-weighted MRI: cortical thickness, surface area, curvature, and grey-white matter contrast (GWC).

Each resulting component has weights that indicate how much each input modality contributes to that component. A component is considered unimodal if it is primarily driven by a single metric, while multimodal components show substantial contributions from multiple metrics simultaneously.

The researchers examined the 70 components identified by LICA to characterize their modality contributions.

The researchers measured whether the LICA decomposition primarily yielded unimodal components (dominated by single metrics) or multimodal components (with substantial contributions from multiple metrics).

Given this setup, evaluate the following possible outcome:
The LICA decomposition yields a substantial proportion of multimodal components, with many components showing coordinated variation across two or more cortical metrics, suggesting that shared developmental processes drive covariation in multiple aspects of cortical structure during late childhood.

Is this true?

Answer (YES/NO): NO